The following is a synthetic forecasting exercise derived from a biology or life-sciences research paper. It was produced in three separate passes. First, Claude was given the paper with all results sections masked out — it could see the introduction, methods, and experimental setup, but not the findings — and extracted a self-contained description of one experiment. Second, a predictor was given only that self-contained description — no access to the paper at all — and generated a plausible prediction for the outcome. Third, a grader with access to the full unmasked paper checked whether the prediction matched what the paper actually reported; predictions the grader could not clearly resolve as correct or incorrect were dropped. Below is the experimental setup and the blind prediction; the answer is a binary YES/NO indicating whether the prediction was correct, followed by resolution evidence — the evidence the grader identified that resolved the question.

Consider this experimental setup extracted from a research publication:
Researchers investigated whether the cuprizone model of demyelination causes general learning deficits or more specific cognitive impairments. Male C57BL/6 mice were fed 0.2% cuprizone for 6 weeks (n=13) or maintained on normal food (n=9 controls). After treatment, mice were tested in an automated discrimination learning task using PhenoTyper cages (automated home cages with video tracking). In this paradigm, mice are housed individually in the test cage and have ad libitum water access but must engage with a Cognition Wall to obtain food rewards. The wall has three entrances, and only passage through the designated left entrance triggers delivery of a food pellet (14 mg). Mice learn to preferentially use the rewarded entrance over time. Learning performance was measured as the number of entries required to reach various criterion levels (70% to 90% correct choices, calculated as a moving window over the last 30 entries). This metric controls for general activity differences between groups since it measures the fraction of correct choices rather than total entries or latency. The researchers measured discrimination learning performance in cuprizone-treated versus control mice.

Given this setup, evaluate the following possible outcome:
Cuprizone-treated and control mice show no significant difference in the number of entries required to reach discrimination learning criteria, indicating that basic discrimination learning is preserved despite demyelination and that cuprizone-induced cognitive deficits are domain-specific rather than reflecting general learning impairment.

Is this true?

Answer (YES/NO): YES